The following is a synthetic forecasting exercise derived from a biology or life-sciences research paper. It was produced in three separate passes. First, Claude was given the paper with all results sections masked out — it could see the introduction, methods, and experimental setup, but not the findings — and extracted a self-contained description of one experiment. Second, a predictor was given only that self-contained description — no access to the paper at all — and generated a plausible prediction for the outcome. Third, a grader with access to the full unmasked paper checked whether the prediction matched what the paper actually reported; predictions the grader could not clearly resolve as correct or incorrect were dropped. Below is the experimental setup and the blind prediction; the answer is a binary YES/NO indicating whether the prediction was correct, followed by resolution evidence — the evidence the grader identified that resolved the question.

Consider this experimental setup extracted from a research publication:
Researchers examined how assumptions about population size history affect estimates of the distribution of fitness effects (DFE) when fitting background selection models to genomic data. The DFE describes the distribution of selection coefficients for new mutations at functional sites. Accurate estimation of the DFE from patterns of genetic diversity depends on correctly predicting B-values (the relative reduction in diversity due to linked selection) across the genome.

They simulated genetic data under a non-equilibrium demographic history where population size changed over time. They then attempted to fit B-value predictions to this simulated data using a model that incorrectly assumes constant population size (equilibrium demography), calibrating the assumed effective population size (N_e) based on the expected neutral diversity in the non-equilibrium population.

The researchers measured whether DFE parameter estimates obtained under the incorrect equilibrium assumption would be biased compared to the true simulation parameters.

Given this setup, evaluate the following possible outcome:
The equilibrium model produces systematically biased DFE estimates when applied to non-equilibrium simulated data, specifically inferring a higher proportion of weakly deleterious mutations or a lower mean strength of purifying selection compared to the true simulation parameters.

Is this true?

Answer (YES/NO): NO